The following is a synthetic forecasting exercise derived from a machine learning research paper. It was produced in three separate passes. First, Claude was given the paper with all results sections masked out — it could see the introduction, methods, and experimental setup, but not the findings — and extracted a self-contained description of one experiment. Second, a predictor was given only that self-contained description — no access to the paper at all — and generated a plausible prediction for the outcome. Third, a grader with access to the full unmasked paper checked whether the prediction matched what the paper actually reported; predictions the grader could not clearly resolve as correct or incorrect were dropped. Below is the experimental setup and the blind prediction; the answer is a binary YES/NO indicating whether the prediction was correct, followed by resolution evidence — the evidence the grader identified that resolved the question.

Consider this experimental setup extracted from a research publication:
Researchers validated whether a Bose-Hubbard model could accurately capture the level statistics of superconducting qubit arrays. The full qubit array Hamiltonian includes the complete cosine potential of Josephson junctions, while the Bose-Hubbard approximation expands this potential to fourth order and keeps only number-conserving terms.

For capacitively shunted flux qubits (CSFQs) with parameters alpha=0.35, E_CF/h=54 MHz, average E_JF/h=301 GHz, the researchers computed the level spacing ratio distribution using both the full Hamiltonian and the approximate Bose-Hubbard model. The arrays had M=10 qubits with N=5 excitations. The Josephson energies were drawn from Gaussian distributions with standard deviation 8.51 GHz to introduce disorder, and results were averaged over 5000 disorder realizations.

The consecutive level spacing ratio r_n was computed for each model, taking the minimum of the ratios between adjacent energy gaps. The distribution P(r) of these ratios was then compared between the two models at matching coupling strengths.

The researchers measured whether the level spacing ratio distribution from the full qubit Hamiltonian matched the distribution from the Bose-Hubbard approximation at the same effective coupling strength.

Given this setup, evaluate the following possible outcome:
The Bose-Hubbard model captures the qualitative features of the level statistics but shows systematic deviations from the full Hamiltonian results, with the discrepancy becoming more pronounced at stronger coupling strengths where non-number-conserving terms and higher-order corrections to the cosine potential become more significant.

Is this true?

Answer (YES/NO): NO